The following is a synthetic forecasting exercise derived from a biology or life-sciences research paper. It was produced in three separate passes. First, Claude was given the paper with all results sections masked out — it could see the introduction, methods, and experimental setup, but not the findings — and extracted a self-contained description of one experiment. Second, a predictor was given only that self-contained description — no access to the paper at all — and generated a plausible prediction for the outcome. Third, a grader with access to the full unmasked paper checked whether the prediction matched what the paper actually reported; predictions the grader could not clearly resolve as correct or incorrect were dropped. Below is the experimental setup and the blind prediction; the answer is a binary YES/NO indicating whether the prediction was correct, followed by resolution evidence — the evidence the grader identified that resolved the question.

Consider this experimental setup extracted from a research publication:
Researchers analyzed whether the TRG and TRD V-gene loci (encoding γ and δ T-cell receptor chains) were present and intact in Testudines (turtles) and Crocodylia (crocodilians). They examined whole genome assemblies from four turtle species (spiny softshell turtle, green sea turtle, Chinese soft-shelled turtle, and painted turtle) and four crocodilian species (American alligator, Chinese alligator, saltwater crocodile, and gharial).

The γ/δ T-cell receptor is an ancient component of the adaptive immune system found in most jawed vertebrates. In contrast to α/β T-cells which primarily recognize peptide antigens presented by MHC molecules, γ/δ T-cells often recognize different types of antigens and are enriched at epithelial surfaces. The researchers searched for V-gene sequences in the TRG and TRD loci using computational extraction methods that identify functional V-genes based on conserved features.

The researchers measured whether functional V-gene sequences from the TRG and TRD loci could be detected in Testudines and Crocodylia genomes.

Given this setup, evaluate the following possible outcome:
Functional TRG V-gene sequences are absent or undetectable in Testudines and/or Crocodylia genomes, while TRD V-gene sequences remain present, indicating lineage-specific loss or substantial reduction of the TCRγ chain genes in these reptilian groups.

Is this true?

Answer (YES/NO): NO